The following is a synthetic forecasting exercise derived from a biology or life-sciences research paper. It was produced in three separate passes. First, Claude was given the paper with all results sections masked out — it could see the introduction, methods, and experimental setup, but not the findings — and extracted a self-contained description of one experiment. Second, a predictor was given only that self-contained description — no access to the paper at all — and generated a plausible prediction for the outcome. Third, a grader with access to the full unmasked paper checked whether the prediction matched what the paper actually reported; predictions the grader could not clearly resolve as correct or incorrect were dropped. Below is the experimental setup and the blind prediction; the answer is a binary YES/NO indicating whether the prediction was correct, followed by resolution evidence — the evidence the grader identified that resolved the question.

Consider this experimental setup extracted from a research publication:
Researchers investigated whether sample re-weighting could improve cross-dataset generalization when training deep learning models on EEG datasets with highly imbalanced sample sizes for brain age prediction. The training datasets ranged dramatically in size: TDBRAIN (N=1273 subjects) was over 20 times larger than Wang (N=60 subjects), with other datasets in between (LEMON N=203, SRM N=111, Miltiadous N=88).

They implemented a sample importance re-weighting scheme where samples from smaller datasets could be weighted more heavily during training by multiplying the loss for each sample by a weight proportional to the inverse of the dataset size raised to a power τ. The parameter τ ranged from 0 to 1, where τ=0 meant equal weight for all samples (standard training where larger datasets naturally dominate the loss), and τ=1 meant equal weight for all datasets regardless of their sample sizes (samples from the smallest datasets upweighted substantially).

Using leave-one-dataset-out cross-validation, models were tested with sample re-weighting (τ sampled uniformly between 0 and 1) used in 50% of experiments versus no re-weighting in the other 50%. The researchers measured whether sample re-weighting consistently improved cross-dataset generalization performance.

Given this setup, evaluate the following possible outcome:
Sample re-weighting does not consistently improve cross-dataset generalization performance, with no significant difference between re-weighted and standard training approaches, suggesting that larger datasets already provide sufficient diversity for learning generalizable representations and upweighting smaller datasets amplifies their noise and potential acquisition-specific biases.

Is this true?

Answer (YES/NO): YES